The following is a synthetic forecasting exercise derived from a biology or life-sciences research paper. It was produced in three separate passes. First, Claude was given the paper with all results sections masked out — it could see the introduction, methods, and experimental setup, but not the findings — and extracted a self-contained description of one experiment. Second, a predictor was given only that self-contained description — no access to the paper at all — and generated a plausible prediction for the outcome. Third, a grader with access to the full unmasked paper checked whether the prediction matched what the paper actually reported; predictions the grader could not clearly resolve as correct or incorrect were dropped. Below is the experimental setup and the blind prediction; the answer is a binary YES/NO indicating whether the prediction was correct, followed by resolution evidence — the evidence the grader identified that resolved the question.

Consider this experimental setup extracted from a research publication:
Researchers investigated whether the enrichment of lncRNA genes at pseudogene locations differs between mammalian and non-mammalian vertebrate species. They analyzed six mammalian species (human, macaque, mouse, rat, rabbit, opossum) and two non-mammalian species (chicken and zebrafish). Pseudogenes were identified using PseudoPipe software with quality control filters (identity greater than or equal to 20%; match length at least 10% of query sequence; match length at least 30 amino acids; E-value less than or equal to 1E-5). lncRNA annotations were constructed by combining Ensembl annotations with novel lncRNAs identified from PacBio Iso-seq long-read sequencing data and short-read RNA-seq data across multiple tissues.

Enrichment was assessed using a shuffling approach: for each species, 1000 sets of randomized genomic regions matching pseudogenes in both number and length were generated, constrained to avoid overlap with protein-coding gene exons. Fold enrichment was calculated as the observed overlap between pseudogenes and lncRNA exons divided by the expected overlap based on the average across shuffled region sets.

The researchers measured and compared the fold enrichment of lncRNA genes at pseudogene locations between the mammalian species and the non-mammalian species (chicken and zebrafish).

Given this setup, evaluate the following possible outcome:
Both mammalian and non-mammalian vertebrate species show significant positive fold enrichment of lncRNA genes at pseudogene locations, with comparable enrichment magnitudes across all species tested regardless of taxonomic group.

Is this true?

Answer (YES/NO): NO